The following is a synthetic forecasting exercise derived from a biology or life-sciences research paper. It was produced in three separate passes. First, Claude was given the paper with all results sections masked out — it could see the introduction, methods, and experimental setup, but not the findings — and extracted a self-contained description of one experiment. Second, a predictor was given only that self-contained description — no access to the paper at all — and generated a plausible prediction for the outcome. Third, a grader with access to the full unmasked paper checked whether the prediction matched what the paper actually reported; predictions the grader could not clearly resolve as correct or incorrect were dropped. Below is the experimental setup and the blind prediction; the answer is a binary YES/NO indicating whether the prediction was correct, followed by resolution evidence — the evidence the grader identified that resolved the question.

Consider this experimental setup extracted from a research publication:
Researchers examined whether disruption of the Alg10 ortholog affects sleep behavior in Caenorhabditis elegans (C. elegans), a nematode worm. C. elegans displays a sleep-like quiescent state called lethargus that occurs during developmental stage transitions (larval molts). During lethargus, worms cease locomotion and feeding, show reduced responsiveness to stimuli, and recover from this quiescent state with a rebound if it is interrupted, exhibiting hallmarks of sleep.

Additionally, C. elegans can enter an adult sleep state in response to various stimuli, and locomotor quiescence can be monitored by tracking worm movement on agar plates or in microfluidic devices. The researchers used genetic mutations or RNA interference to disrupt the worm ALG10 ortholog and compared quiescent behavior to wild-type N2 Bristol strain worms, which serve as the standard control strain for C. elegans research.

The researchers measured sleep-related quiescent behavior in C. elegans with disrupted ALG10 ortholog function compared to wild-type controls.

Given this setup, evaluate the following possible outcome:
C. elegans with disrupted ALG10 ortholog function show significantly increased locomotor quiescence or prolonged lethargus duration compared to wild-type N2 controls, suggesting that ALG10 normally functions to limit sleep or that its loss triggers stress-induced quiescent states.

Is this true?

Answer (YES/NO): YES